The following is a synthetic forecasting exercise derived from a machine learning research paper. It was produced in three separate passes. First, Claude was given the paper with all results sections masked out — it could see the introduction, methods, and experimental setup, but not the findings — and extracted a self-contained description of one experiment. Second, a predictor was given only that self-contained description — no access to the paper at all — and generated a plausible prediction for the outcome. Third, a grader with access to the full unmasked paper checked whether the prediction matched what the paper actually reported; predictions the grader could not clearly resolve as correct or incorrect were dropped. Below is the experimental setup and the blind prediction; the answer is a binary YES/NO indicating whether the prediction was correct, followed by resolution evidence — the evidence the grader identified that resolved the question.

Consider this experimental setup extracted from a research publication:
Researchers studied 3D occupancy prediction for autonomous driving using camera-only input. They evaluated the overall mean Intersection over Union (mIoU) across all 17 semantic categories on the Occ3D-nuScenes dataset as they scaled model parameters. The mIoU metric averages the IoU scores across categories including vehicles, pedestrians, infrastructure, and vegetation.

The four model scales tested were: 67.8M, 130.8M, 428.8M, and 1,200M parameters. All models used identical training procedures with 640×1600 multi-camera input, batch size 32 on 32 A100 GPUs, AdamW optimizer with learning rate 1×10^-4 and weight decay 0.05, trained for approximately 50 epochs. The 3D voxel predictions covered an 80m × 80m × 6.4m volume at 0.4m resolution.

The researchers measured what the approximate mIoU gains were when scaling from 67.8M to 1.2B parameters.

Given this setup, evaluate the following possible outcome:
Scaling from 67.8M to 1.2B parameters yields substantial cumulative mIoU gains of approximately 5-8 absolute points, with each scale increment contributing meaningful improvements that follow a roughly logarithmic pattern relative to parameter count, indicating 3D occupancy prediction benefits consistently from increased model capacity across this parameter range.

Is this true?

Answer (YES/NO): NO